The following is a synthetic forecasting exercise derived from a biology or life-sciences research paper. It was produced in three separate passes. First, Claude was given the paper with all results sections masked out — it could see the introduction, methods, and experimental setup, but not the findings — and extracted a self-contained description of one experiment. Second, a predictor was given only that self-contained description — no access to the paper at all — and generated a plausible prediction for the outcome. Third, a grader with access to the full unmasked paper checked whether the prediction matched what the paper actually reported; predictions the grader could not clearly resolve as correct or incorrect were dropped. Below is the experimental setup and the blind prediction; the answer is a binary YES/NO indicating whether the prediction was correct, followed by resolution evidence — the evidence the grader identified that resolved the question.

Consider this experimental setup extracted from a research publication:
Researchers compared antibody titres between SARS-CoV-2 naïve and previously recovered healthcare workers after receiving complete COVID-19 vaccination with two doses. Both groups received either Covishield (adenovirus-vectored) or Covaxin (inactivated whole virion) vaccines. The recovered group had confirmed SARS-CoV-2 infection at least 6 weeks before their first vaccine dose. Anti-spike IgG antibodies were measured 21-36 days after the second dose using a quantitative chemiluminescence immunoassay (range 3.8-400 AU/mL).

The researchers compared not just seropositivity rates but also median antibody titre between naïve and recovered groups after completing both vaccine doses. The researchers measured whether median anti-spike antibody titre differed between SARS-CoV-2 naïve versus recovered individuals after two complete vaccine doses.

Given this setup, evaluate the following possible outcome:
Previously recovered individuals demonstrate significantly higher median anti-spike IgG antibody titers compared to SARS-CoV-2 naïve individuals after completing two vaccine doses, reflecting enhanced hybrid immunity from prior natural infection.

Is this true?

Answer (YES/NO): YES